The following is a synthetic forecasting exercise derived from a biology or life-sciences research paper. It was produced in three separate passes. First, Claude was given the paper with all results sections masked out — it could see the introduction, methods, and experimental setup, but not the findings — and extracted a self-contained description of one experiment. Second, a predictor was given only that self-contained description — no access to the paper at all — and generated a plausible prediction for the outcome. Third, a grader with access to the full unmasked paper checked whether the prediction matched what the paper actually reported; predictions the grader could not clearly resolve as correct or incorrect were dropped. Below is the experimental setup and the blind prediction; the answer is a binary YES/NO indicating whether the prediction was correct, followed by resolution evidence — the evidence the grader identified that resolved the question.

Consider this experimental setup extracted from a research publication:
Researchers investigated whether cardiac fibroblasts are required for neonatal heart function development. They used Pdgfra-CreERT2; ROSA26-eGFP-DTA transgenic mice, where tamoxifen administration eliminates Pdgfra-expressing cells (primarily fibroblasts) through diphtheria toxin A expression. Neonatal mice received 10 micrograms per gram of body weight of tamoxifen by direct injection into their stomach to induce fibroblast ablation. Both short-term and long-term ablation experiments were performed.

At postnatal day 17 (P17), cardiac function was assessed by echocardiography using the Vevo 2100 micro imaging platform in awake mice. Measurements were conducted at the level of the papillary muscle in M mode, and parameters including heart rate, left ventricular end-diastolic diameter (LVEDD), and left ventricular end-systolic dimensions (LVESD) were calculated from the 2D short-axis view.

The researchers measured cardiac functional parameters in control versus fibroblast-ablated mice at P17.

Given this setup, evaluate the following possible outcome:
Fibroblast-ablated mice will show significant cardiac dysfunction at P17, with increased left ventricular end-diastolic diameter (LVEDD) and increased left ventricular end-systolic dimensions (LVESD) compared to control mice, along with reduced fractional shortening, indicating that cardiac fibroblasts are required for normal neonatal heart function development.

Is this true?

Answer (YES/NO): NO